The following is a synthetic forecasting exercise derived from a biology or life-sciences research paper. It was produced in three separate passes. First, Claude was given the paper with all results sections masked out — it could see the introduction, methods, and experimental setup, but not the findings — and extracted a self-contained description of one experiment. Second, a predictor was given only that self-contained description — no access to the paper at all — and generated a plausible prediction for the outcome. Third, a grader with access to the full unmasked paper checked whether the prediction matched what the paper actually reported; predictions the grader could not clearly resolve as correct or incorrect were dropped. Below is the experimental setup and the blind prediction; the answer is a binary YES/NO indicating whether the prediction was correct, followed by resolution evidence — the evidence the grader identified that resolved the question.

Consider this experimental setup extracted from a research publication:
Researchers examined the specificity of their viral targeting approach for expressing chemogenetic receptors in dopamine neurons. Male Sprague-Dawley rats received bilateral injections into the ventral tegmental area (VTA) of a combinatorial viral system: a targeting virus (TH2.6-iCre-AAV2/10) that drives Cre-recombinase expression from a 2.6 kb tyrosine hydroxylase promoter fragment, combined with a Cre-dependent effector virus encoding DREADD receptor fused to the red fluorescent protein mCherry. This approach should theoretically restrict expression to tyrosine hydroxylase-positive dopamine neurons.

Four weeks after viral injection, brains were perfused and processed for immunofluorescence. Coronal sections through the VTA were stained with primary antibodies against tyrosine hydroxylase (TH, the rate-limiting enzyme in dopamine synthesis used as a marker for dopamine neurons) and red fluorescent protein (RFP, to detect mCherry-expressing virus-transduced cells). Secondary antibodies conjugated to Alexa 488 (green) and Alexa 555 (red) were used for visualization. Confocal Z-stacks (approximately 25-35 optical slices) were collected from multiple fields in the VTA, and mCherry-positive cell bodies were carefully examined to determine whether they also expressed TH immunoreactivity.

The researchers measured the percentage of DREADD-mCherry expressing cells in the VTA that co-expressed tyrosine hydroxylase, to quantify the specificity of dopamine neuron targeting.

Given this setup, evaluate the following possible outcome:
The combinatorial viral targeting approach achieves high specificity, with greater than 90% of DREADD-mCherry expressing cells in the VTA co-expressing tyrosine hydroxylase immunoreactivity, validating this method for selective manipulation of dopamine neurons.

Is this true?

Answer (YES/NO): YES